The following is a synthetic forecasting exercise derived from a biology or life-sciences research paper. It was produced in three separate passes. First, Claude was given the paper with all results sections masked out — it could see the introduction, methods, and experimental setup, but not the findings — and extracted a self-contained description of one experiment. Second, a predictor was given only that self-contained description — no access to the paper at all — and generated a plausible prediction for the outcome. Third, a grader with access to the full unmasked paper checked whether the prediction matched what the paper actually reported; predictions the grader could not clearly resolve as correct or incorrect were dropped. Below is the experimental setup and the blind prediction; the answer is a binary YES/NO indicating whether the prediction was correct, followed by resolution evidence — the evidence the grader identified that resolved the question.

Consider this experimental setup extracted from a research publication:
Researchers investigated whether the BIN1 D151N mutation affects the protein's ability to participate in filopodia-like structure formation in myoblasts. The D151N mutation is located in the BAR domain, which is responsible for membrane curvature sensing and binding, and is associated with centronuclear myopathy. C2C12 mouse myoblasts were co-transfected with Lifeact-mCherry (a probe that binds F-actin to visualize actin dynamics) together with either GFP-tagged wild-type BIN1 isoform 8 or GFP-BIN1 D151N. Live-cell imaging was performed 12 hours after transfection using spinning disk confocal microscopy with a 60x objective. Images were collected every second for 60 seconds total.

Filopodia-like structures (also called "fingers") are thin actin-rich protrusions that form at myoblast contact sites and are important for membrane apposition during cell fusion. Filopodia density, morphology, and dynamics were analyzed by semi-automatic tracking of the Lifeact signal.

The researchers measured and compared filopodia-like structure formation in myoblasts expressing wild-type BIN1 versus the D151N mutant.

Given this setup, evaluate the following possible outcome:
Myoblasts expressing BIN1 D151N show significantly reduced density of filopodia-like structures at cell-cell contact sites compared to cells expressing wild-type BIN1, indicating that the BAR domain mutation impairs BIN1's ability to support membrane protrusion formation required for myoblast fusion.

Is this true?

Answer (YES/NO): YES